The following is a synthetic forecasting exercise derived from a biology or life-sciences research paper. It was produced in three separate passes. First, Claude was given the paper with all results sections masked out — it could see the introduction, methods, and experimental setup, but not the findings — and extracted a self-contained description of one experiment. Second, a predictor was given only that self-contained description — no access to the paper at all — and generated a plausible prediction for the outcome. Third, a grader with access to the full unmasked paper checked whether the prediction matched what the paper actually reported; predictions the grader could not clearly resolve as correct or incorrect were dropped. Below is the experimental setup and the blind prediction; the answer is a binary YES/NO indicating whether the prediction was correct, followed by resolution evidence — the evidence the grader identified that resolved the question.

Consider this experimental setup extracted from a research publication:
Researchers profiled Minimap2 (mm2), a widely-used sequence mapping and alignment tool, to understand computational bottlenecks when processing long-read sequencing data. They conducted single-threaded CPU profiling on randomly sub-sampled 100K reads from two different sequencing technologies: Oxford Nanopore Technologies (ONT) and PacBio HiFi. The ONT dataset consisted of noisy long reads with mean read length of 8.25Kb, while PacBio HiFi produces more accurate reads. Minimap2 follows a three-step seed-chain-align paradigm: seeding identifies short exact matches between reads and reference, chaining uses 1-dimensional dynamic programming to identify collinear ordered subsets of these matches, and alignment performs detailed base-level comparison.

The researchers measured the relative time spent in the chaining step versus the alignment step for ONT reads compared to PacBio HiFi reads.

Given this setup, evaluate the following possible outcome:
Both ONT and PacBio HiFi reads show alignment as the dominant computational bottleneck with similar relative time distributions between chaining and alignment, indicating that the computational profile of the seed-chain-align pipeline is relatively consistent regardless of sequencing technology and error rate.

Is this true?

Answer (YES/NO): NO